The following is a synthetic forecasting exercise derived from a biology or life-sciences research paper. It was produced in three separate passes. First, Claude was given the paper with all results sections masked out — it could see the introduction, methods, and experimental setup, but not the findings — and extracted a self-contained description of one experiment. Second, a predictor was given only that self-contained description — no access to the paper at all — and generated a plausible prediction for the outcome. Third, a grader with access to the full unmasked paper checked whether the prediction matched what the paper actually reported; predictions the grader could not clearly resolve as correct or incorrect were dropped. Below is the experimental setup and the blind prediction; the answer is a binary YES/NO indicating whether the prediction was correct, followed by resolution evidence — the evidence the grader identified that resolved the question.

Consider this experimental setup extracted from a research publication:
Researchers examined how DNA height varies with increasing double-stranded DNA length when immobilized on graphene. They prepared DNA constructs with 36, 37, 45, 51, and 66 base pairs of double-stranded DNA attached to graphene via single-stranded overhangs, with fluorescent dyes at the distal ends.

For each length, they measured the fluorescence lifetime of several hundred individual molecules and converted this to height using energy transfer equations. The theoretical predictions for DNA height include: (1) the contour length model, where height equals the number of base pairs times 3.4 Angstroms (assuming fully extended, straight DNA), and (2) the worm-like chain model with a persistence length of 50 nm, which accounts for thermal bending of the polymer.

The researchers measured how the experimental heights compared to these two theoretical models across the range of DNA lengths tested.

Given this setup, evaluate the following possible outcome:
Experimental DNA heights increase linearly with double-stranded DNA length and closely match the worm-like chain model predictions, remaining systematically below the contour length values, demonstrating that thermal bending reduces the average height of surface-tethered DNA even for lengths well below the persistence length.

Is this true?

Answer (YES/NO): NO